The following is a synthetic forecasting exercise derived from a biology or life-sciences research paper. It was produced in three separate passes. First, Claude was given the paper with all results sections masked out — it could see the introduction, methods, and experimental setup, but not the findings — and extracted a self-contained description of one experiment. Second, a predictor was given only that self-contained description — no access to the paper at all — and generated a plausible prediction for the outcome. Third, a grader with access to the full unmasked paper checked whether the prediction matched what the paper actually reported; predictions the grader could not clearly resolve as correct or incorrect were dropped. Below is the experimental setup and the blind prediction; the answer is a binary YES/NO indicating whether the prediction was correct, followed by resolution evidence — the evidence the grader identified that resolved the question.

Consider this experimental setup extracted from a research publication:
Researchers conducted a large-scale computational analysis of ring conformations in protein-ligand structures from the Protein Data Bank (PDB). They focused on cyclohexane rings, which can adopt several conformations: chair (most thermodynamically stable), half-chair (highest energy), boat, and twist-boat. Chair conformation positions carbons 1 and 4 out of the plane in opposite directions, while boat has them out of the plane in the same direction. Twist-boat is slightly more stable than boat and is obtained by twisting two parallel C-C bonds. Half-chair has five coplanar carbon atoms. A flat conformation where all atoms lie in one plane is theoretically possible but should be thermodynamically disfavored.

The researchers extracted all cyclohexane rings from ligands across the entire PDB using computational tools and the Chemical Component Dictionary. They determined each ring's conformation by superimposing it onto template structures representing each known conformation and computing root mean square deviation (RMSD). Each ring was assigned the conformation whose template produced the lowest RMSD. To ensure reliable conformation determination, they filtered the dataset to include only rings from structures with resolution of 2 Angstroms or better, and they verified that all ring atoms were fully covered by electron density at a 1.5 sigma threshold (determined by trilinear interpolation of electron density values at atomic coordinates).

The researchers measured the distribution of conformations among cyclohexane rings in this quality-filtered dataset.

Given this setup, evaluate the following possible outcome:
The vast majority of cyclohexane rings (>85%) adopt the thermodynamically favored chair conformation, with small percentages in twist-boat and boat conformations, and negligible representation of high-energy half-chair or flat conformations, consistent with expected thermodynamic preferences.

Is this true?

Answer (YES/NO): NO